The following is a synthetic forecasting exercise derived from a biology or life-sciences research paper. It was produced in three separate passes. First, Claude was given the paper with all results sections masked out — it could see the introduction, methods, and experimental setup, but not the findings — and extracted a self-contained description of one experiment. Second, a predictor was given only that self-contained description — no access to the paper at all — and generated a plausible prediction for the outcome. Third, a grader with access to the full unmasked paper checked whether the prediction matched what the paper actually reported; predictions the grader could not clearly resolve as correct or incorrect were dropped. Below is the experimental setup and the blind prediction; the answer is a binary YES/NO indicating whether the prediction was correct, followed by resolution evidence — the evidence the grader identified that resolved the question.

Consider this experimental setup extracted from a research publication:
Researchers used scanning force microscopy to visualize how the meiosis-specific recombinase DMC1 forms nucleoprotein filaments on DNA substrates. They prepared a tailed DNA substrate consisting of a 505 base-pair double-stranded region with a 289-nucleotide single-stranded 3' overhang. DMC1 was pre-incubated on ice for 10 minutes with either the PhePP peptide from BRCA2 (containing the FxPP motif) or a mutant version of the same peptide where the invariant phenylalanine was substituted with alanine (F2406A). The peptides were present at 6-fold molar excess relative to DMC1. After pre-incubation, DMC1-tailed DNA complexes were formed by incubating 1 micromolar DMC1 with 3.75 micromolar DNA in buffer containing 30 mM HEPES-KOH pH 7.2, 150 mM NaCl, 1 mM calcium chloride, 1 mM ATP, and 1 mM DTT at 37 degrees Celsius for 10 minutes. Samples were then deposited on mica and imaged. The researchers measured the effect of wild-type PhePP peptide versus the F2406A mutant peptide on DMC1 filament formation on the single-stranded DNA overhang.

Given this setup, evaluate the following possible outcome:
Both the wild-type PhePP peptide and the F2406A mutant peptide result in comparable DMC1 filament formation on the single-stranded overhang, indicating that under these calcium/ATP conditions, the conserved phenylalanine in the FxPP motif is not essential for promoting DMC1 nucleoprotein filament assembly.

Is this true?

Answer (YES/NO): NO